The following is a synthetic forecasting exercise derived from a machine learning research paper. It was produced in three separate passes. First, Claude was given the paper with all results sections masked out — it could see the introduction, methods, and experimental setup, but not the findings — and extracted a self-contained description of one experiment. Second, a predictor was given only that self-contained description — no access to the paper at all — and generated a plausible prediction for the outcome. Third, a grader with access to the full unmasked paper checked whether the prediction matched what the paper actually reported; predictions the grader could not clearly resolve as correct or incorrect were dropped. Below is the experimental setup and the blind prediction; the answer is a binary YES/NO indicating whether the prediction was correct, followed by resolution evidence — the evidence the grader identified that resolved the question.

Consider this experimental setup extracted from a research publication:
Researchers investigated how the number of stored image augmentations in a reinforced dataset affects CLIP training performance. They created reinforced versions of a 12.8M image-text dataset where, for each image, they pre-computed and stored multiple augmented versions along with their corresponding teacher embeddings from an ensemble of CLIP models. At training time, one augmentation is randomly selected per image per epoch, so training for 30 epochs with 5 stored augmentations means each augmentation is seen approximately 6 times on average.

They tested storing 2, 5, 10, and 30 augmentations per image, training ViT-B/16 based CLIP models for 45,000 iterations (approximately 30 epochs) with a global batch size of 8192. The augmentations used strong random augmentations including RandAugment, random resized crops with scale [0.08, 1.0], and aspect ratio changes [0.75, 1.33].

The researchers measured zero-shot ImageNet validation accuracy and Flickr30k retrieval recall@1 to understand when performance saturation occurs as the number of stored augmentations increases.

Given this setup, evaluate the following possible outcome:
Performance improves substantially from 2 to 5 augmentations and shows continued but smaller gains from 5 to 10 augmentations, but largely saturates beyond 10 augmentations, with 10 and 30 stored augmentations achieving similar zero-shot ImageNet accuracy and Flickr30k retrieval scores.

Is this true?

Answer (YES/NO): NO